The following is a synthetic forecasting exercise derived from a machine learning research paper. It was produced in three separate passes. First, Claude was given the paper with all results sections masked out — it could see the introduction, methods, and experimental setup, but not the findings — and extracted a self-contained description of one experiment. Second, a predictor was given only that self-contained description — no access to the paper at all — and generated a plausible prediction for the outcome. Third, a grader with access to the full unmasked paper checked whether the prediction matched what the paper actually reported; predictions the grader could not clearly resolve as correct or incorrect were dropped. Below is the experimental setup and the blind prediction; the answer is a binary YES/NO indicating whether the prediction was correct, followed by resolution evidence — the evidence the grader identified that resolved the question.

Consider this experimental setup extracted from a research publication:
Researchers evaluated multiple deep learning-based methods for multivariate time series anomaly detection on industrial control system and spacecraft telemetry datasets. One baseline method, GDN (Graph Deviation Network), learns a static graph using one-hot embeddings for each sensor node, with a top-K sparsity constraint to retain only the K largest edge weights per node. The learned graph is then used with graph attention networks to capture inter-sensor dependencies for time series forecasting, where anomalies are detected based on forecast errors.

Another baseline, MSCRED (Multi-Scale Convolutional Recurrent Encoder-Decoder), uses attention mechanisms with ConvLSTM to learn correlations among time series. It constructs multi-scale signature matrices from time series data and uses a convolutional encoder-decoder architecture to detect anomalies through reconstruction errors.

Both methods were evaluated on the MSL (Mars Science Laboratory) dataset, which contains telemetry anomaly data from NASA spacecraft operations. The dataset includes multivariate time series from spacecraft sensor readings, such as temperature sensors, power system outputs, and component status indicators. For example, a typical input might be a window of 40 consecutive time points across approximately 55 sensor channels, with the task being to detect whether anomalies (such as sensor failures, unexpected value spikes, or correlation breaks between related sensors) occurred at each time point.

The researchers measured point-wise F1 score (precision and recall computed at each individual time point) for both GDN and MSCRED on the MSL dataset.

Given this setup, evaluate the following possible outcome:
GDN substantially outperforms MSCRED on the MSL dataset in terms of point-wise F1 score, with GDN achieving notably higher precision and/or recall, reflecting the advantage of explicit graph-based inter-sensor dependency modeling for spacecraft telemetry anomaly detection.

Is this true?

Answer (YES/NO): NO